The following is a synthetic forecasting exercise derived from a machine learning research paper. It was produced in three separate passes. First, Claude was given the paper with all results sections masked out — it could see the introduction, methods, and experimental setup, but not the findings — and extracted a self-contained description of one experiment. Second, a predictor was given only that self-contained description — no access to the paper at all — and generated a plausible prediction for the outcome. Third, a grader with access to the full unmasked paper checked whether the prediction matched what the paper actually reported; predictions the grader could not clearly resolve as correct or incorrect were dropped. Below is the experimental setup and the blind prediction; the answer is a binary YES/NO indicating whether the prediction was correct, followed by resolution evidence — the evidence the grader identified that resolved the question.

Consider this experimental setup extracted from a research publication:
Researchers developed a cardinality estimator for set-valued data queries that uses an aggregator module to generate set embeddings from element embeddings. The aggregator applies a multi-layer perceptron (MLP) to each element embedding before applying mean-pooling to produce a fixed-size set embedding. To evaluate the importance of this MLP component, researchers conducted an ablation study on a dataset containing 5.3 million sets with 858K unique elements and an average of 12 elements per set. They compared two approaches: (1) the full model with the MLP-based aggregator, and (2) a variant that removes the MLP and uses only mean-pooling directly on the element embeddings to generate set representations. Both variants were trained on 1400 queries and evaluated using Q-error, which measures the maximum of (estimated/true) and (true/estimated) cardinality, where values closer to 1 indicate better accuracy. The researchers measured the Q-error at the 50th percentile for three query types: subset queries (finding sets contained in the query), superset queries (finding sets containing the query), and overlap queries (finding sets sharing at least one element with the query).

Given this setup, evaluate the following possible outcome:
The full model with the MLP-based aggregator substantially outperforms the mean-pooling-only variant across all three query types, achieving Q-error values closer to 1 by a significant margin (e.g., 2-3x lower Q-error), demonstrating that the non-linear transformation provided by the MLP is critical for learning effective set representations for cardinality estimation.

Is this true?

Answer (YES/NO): NO